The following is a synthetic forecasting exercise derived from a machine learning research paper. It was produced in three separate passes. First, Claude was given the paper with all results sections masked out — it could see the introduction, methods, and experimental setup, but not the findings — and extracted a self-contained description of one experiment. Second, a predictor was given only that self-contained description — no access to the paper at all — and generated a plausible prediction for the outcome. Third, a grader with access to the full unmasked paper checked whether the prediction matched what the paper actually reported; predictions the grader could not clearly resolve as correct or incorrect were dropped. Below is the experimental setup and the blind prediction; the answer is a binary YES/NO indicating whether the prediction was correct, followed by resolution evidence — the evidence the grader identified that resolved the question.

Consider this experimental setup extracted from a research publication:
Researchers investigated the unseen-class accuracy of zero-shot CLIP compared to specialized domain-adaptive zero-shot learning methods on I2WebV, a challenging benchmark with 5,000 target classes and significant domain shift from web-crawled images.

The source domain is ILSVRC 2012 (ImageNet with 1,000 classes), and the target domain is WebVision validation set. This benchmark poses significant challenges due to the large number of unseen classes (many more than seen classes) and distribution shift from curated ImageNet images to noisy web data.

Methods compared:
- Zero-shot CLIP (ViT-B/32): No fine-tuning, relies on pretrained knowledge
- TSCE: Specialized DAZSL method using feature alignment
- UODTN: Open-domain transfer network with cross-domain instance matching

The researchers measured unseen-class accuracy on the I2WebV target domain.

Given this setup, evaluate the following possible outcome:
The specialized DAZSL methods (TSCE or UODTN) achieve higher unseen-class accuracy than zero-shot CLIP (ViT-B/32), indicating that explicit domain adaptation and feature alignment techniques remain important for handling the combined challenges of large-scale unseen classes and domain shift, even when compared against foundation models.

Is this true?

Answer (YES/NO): NO